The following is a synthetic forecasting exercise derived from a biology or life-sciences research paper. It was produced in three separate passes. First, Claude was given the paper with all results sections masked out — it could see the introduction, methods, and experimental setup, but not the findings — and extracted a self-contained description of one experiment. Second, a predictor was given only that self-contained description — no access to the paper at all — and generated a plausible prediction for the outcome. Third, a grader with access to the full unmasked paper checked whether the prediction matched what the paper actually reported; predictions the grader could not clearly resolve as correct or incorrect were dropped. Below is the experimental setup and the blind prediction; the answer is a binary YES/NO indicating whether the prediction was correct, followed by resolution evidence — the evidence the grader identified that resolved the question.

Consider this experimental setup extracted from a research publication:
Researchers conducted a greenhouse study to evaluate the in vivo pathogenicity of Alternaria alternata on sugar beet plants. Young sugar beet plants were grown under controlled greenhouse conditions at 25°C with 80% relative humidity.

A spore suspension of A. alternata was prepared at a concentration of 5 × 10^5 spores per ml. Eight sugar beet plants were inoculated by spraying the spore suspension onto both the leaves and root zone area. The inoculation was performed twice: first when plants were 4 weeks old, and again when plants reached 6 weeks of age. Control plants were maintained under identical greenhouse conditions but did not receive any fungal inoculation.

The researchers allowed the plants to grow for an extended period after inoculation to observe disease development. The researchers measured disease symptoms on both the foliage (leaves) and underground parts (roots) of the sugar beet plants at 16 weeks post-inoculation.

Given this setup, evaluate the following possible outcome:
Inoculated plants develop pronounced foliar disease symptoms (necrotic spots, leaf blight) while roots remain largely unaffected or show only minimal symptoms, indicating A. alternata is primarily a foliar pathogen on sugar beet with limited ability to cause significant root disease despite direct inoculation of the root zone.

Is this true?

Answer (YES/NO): NO